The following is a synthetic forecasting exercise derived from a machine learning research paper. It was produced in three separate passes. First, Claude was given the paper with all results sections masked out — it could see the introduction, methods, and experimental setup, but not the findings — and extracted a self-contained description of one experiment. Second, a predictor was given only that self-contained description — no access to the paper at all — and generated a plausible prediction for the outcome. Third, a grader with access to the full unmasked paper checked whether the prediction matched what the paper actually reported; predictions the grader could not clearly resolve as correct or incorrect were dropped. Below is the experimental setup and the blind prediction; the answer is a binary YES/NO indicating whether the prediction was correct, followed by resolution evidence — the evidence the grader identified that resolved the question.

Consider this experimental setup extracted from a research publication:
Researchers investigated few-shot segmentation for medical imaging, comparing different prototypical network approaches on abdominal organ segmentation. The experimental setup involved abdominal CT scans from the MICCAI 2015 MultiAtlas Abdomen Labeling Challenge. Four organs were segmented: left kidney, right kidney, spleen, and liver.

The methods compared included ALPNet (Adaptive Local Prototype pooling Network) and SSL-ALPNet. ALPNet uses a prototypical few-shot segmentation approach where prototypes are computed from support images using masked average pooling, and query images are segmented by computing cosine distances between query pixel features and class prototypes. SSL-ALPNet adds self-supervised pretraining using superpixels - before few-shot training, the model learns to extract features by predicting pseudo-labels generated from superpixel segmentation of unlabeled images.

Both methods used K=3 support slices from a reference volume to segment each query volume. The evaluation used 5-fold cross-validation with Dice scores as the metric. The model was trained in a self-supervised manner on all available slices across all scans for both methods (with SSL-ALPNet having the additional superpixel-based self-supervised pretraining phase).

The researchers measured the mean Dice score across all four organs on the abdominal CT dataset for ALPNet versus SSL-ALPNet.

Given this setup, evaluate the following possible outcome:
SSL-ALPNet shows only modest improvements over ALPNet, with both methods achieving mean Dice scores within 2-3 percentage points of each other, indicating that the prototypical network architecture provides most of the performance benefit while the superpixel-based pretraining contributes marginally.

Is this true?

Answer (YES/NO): NO